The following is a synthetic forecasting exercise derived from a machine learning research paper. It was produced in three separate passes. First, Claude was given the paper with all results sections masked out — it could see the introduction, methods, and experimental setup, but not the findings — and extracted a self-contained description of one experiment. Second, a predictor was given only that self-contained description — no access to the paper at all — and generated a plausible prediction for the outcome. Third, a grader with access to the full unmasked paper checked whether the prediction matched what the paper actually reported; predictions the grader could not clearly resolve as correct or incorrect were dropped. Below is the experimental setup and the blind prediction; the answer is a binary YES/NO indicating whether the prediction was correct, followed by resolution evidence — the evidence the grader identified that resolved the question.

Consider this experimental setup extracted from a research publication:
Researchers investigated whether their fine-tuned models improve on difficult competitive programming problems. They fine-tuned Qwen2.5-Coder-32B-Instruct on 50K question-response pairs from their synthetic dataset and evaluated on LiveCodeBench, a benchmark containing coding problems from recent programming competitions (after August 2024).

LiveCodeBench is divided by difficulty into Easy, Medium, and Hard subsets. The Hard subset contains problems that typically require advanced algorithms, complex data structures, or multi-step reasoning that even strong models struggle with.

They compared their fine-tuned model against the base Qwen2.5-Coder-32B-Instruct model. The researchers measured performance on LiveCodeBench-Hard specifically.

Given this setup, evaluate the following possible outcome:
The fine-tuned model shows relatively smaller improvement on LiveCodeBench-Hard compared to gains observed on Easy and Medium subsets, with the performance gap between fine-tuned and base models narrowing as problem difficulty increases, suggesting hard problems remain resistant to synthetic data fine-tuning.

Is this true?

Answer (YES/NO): YES